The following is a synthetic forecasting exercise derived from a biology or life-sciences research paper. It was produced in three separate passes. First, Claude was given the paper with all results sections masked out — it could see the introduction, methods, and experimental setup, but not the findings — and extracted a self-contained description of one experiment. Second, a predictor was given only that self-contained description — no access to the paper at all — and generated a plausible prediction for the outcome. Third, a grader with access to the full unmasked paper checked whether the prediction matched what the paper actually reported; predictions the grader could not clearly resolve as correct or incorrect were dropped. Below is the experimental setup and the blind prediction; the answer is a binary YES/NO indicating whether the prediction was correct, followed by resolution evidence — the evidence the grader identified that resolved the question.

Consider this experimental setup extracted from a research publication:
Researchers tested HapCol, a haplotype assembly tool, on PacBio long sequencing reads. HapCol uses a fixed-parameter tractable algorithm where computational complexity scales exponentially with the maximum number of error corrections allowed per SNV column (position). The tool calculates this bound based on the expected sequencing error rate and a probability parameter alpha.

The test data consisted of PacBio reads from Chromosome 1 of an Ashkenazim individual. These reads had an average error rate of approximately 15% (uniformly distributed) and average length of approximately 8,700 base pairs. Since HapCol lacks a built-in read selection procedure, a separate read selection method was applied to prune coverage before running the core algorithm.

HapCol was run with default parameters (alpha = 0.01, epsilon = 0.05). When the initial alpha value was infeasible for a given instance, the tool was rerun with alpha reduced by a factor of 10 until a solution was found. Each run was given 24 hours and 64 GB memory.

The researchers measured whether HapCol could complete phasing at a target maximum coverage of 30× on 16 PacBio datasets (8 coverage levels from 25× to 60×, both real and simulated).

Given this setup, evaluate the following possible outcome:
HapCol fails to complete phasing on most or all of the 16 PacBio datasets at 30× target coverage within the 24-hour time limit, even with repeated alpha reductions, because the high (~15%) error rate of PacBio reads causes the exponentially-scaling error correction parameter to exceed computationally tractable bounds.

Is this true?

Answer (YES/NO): YES